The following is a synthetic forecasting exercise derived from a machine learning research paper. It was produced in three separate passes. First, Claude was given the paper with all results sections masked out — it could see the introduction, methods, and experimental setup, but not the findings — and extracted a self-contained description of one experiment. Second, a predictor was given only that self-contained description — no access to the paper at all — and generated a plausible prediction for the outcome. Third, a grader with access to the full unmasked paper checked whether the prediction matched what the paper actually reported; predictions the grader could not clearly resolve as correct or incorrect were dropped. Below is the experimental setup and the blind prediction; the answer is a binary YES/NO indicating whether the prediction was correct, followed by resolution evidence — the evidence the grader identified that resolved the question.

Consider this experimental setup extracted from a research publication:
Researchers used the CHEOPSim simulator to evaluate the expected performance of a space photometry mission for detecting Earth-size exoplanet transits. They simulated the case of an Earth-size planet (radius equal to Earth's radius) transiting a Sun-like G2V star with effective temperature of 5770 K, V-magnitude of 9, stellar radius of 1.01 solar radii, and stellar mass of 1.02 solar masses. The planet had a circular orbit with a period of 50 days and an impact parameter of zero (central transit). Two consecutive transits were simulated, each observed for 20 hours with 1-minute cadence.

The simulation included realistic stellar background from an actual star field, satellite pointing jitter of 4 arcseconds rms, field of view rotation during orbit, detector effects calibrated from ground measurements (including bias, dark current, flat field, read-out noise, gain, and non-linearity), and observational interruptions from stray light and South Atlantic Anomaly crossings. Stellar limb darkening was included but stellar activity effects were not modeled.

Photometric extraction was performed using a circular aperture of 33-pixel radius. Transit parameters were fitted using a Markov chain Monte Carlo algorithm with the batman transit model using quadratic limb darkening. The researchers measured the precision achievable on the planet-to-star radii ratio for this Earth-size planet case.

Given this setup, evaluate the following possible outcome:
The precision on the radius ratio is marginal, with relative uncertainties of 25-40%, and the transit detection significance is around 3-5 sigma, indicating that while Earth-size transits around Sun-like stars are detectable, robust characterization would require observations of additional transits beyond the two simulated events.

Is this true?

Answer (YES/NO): NO